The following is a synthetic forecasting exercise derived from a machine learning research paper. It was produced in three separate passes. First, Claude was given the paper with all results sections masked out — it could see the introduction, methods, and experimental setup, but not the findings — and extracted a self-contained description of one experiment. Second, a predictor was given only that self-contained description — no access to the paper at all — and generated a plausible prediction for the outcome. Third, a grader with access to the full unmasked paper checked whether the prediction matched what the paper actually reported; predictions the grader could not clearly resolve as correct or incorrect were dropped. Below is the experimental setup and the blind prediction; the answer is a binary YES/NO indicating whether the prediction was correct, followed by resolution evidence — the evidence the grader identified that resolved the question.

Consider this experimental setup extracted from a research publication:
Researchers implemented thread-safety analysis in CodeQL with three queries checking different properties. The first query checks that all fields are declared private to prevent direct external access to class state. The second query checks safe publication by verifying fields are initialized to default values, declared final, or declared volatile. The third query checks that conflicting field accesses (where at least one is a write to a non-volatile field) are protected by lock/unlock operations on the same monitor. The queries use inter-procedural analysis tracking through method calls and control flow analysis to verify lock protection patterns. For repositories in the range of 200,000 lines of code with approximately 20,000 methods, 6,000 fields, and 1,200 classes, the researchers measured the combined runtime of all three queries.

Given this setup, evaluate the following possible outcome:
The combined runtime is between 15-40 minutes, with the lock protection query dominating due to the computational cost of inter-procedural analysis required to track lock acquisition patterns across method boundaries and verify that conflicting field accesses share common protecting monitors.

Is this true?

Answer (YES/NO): NO